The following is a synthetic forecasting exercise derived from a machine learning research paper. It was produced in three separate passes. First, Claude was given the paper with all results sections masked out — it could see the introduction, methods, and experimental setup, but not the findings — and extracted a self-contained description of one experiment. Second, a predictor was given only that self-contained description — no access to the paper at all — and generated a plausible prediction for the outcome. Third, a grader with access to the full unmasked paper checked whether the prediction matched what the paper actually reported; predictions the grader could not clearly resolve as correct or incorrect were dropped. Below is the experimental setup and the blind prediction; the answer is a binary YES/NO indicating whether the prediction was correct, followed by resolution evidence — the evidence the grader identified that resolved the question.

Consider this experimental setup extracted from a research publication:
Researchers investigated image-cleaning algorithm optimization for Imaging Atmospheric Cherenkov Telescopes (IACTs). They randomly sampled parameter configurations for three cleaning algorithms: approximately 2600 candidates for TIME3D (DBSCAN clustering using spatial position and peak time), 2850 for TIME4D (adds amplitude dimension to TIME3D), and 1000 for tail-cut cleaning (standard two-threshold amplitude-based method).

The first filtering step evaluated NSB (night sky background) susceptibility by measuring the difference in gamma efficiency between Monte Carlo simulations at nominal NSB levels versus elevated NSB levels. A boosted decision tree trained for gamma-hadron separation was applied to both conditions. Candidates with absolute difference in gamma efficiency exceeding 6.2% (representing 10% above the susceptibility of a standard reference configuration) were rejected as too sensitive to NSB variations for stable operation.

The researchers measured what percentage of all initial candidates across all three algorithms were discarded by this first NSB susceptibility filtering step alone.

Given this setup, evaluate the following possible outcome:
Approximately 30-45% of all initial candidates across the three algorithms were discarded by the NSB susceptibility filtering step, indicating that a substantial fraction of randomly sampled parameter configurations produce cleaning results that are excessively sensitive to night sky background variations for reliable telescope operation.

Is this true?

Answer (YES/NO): NO